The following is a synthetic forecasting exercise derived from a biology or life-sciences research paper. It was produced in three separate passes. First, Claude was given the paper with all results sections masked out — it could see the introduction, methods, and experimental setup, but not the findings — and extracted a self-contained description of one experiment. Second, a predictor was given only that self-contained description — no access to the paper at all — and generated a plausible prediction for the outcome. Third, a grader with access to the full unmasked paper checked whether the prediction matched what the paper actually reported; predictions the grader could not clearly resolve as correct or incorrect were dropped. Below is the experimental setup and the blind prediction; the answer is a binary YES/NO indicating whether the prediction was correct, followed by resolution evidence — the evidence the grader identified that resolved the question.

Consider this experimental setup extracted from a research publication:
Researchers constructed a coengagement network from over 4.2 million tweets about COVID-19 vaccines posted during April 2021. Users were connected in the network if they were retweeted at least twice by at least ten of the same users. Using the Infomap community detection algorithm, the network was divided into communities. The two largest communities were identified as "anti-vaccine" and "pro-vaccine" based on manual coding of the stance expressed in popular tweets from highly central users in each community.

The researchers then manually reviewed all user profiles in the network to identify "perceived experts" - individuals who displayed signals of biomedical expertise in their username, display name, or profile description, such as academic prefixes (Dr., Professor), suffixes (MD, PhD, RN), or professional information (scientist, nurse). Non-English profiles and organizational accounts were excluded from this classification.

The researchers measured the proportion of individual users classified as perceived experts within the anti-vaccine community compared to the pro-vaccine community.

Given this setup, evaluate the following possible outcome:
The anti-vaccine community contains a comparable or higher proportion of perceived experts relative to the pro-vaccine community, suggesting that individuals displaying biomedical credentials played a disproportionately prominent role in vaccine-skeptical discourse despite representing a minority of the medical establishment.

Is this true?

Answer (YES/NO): NO